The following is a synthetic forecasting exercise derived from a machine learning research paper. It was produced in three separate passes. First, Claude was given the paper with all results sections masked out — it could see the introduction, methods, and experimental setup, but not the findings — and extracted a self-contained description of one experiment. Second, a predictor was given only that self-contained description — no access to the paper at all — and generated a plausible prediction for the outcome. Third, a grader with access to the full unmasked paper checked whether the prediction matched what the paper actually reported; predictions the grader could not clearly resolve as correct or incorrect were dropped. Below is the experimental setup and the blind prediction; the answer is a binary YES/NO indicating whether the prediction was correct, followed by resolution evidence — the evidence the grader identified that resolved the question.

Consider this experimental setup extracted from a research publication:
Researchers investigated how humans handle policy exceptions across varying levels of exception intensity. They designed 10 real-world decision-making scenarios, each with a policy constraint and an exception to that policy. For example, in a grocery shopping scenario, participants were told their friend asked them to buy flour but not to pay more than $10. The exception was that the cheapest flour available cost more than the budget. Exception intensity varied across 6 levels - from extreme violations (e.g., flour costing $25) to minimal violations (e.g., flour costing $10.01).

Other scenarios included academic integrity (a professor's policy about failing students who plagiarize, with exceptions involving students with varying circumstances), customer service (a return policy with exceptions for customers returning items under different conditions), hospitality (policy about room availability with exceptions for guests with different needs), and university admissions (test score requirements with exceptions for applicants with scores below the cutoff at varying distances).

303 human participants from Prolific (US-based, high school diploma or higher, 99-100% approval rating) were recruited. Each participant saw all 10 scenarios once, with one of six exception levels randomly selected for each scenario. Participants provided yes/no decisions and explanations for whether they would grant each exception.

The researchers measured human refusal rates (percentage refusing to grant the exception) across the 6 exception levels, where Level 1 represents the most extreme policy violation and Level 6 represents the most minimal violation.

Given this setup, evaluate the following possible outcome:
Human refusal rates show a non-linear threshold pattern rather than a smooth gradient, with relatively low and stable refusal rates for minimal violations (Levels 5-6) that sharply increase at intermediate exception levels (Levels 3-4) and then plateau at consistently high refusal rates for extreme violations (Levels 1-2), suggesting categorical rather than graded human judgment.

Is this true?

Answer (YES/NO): NO